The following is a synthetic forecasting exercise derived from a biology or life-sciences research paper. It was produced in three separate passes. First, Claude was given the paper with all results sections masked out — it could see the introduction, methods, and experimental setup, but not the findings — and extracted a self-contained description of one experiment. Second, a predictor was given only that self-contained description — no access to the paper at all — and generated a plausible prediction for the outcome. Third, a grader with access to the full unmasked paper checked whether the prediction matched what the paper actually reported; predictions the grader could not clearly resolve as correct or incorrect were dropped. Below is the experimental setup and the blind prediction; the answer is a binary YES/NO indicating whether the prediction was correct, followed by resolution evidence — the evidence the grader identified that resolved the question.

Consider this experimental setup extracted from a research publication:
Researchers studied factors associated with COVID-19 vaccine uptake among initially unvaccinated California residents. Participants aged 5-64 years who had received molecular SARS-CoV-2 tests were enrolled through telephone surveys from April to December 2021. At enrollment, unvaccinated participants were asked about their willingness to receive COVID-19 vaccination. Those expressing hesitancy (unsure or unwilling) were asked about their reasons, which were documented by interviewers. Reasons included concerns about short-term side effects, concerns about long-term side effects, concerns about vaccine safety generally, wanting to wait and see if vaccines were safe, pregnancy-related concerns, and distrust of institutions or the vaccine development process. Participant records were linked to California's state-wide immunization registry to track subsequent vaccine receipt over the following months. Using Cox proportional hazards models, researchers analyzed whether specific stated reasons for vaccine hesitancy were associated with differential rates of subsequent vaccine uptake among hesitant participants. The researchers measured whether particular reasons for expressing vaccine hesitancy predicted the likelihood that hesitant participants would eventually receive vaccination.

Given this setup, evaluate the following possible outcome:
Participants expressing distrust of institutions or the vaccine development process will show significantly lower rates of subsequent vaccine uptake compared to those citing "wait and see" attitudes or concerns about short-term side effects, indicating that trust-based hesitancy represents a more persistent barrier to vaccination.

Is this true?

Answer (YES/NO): NO